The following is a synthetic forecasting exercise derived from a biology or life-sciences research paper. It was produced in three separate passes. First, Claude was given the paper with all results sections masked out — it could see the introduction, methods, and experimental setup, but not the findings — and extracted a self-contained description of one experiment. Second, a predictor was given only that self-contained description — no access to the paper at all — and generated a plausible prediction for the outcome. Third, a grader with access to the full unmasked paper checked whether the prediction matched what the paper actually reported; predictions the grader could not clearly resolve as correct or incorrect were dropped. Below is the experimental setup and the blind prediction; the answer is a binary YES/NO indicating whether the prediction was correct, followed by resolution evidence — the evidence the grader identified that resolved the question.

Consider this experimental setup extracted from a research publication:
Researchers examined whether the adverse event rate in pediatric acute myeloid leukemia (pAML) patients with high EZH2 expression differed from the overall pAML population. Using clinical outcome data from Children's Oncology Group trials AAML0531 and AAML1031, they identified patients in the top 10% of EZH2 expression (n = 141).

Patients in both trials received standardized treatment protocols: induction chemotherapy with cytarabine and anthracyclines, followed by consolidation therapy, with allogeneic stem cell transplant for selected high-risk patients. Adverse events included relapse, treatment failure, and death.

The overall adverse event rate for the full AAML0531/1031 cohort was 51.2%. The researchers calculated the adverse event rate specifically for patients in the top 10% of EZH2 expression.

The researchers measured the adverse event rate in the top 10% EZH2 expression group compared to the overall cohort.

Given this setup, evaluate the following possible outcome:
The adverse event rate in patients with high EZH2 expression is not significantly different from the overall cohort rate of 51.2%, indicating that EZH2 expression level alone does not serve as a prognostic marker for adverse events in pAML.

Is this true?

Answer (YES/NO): NO